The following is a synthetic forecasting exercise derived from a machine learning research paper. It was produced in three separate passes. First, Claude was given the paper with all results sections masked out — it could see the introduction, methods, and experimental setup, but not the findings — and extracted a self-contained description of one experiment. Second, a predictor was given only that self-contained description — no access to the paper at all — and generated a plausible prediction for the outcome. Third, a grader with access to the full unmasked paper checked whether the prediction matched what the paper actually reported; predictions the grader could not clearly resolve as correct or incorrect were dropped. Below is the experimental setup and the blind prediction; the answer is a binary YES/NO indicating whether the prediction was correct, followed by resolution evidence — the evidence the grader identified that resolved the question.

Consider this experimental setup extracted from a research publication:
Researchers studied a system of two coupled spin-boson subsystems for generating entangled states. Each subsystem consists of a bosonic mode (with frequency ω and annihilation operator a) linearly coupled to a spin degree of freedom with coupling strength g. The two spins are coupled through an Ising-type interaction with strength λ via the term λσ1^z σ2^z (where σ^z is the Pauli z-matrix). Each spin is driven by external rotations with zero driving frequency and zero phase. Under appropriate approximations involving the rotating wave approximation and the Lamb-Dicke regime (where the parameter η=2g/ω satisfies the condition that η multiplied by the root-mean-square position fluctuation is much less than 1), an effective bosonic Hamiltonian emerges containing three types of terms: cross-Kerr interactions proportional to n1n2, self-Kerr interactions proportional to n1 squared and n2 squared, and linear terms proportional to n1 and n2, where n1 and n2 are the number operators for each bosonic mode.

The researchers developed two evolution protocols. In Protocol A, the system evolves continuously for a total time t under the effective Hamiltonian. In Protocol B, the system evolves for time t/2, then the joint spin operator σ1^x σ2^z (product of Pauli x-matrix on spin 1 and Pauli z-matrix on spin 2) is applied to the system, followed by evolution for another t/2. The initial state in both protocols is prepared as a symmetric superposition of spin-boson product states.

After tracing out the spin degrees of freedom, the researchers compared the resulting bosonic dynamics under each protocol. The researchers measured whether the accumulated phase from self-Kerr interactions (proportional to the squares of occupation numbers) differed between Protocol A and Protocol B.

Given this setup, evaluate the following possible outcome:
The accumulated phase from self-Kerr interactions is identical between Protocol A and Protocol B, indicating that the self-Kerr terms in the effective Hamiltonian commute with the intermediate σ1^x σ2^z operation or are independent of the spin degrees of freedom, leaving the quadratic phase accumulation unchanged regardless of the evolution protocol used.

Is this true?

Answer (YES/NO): NO